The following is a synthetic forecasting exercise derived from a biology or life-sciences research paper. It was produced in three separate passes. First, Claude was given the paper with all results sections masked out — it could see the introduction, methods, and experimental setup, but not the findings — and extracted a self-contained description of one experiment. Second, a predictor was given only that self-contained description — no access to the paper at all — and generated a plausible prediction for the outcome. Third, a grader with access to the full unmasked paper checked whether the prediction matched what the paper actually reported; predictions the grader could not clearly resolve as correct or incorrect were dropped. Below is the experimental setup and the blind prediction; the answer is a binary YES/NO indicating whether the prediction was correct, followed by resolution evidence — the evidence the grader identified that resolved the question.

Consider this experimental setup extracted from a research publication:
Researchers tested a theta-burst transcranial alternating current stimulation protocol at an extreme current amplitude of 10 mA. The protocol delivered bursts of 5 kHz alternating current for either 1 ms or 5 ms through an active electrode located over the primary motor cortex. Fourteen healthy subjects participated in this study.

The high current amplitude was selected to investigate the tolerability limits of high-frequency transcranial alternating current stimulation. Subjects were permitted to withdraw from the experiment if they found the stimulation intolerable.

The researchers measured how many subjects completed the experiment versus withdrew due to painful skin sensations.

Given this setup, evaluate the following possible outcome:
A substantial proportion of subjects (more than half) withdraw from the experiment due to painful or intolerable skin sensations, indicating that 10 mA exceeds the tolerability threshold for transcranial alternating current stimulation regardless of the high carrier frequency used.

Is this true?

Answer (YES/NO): NO